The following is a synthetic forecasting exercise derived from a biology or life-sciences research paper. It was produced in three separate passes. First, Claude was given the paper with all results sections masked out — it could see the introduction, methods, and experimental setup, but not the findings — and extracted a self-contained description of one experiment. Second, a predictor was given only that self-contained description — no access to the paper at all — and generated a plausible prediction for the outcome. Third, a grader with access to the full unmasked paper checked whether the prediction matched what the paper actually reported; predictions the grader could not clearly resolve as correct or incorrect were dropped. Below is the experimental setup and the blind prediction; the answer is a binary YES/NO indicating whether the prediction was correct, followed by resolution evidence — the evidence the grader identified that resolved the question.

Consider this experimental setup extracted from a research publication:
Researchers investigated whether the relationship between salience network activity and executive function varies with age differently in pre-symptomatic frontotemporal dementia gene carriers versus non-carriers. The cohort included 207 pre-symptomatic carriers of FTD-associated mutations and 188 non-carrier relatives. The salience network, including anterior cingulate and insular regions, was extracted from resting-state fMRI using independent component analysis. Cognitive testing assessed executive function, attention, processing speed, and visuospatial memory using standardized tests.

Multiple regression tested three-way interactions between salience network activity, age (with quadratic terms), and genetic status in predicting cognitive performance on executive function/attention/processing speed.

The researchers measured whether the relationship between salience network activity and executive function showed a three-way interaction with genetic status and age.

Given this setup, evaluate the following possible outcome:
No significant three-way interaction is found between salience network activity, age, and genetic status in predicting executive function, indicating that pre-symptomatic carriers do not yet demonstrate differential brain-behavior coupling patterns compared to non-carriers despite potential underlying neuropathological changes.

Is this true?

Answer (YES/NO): NO